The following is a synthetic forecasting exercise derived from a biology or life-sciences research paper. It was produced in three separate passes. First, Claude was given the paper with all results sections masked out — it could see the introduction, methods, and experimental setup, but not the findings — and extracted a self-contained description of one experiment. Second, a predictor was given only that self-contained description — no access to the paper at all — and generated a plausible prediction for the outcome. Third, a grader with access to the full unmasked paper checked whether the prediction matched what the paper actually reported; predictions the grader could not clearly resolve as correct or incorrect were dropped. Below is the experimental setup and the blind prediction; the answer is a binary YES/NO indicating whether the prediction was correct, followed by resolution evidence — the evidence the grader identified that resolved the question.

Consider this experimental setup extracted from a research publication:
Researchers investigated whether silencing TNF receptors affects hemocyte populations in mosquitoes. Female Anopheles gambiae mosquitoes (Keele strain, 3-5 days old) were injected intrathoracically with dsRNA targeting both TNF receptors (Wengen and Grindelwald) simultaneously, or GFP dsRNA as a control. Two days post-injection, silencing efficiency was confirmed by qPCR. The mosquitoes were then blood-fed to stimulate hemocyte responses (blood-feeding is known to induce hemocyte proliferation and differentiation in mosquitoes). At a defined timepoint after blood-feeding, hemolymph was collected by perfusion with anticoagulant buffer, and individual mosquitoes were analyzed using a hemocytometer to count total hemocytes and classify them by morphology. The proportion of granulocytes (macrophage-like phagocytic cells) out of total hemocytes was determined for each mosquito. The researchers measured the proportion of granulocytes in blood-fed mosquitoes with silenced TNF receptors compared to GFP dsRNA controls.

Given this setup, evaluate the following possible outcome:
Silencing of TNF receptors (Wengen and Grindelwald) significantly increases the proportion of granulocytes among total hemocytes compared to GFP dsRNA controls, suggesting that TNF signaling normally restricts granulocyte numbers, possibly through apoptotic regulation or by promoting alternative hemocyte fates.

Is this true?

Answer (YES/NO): NO